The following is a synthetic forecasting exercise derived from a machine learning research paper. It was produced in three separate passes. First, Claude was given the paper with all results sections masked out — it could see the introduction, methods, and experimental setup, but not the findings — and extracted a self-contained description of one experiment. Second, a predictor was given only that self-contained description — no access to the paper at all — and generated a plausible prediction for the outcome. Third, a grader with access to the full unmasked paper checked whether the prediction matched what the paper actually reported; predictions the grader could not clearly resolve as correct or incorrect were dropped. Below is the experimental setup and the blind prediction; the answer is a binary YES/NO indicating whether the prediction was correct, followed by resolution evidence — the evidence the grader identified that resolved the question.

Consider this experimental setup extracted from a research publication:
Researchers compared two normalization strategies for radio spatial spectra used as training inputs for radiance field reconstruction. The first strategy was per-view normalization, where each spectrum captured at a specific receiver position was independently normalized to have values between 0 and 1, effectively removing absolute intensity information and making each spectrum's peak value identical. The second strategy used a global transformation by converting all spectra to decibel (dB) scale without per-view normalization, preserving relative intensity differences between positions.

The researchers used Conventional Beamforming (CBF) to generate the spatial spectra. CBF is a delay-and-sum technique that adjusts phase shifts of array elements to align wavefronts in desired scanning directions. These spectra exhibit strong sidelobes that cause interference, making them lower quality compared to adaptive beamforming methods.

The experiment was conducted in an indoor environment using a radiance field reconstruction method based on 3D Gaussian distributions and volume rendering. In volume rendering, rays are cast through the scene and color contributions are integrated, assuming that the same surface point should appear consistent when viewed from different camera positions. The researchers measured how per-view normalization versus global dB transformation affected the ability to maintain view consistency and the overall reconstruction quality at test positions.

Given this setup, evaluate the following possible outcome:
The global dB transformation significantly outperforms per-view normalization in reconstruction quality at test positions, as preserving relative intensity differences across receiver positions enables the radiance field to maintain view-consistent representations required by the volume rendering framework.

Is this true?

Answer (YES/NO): NO